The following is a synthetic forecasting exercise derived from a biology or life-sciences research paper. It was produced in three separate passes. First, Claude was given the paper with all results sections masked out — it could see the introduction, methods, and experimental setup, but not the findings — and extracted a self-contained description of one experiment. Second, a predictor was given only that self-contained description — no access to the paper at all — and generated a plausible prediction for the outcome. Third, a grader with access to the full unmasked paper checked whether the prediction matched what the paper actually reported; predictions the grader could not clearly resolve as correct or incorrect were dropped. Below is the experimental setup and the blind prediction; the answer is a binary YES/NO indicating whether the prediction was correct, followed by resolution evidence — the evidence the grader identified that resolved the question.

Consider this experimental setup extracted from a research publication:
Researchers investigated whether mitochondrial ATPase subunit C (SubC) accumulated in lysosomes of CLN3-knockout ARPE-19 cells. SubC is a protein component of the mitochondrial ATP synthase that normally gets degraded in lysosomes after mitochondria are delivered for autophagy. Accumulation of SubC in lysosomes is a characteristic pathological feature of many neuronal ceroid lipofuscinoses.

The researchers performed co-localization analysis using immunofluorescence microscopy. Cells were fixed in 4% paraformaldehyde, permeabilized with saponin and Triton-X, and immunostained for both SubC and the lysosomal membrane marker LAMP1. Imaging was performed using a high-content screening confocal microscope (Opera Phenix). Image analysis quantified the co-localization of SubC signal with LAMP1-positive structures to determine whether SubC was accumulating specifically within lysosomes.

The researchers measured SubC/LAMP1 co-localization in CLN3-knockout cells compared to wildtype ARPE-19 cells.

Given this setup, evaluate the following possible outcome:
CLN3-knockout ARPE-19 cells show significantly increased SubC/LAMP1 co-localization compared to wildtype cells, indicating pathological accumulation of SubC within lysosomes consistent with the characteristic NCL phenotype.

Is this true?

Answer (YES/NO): YES